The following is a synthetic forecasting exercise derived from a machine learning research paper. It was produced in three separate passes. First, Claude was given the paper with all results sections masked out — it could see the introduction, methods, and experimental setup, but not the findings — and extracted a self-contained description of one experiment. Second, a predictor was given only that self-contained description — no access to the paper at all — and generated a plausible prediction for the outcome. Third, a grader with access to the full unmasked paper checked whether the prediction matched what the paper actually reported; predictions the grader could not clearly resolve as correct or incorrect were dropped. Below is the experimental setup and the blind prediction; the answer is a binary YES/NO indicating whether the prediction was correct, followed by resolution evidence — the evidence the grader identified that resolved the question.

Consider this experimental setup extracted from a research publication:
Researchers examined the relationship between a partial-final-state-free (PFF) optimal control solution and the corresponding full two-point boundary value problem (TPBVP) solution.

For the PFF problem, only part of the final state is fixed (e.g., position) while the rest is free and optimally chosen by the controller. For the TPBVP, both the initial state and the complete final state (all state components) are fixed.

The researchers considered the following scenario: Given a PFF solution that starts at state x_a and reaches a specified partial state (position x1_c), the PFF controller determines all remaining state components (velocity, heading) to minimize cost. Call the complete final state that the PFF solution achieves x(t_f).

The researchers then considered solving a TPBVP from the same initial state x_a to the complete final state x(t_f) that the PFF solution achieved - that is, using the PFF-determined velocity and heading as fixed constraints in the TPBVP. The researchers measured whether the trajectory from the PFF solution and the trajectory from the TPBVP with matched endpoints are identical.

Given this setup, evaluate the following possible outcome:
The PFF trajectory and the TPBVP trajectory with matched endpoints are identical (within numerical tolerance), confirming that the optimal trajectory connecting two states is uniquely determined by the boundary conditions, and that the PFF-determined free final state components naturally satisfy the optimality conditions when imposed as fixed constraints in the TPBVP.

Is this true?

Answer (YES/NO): YES